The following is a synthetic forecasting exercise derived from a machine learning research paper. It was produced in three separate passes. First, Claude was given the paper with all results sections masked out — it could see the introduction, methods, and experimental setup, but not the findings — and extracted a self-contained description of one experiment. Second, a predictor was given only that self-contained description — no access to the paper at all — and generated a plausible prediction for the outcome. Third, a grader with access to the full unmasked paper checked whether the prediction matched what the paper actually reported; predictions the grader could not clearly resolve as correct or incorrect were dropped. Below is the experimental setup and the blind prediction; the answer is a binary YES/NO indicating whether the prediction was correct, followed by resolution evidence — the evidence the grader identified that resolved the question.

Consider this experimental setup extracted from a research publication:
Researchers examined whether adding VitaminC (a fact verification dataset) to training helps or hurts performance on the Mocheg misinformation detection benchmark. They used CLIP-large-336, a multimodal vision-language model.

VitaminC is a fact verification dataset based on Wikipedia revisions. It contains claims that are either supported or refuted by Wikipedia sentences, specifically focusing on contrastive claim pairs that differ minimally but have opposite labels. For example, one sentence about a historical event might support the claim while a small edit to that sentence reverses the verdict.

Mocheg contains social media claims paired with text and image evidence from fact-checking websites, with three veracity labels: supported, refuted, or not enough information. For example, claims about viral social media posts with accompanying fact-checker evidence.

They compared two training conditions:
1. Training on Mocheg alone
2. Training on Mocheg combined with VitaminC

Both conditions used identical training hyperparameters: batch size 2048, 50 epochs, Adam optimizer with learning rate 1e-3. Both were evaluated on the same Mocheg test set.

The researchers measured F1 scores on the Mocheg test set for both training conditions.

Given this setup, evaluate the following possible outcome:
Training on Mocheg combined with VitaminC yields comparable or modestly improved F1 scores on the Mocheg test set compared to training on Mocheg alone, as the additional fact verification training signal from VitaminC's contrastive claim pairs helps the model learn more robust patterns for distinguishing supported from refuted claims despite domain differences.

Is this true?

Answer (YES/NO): NO